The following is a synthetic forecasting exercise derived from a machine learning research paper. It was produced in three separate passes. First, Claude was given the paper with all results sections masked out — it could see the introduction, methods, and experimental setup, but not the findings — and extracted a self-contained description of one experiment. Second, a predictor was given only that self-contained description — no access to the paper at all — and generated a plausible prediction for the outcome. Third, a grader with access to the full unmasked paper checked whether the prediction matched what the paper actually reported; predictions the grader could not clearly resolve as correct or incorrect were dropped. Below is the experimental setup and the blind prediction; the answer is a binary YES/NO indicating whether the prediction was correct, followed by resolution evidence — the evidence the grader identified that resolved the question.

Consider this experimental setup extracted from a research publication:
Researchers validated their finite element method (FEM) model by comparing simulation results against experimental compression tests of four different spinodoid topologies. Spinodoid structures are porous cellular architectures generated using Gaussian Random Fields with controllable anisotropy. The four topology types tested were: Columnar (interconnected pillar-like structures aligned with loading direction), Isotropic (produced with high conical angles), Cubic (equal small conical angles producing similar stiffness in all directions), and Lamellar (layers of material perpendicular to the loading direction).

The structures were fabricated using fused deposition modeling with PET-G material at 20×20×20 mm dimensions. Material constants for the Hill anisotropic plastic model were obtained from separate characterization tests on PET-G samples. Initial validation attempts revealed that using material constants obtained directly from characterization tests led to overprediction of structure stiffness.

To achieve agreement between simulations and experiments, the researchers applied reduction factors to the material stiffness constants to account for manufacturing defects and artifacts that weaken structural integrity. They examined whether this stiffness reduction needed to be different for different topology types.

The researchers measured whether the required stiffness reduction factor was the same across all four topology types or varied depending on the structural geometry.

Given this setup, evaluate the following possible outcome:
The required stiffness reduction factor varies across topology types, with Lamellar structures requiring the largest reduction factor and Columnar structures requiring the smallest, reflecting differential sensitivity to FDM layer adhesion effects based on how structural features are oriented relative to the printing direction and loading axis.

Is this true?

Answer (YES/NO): NO